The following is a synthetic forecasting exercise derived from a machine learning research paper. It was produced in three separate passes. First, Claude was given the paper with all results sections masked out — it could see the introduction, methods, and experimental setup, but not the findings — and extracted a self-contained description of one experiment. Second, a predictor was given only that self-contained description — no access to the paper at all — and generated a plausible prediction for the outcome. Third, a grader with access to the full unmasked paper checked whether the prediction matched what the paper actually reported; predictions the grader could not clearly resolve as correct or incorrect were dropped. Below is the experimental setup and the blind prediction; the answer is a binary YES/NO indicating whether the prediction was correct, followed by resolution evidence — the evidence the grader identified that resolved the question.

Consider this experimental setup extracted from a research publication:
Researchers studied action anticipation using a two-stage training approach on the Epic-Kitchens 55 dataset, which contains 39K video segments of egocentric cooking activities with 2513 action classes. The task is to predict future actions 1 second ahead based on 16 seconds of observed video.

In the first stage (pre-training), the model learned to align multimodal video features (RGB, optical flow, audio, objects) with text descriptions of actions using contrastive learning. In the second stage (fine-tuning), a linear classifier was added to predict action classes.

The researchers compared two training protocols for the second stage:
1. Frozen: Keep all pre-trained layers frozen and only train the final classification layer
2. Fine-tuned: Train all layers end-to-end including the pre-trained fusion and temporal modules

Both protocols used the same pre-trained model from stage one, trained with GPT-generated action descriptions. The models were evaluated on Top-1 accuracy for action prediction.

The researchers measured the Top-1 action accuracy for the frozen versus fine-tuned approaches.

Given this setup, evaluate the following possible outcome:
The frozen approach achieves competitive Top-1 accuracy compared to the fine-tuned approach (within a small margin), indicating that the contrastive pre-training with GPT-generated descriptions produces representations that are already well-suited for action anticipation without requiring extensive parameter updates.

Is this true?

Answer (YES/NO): NO